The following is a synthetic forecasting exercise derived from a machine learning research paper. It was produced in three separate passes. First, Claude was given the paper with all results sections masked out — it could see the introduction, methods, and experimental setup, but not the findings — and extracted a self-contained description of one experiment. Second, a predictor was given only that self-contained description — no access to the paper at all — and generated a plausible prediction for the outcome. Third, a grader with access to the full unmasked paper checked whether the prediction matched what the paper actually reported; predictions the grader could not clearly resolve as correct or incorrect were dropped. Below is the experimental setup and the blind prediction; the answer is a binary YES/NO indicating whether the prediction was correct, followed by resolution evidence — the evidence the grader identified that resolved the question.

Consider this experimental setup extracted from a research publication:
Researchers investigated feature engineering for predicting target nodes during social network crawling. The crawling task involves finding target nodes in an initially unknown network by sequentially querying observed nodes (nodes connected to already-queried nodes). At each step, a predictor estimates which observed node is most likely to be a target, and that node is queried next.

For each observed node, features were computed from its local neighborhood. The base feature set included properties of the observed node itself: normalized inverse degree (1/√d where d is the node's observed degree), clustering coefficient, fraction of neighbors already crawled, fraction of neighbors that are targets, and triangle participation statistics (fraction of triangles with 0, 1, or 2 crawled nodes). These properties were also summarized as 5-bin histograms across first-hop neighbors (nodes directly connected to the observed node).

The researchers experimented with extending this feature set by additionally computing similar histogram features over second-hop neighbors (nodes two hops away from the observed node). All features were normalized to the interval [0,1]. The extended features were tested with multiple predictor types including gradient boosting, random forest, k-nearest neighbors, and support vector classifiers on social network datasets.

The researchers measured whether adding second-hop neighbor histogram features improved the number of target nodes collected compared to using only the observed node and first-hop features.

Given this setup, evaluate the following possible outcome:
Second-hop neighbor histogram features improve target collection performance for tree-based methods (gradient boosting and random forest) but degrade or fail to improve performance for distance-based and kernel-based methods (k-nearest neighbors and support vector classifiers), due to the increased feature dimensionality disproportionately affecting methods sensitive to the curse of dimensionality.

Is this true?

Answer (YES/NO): NO